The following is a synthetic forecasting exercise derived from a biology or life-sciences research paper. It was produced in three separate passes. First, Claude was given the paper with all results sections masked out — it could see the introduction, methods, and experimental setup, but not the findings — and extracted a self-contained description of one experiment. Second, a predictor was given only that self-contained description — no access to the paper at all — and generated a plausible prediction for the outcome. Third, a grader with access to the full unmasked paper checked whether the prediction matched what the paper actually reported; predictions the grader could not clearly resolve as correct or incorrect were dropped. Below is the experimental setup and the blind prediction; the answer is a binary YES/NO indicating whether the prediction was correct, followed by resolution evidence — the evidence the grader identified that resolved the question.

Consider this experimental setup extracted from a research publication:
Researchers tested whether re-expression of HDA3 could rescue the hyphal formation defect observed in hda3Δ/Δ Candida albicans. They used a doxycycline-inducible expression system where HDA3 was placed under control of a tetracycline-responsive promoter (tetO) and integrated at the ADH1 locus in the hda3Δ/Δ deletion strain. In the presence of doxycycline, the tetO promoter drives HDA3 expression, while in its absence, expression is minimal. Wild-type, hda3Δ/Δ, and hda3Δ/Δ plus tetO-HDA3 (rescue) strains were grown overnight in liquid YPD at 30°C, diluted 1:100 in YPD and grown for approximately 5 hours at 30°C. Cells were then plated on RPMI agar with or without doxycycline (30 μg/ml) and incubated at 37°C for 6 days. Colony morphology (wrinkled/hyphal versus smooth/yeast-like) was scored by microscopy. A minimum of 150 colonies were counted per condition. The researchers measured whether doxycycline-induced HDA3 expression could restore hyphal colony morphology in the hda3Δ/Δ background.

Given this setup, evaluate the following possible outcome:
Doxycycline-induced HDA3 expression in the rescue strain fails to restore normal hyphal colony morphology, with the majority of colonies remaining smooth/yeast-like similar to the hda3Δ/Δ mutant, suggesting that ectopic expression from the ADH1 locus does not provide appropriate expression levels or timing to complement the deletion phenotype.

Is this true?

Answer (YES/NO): NO